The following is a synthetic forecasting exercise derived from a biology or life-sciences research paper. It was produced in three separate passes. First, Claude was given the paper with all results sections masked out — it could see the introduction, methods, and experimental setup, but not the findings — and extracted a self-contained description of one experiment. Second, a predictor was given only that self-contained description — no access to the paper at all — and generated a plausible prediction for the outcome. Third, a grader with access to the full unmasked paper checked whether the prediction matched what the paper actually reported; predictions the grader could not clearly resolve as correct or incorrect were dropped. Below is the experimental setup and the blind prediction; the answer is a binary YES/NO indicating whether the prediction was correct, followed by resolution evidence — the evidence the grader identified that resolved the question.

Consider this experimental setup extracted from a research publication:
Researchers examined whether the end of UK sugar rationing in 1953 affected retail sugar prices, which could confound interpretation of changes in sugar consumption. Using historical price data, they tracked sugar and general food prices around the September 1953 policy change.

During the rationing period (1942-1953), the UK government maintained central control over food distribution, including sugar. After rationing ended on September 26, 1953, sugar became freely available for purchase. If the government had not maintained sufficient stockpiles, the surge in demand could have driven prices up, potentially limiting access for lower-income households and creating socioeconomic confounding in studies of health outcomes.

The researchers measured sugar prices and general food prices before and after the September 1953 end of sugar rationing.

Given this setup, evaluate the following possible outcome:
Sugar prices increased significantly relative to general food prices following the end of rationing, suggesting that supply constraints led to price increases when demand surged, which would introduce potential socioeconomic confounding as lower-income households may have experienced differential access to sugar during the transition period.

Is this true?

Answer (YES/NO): NO